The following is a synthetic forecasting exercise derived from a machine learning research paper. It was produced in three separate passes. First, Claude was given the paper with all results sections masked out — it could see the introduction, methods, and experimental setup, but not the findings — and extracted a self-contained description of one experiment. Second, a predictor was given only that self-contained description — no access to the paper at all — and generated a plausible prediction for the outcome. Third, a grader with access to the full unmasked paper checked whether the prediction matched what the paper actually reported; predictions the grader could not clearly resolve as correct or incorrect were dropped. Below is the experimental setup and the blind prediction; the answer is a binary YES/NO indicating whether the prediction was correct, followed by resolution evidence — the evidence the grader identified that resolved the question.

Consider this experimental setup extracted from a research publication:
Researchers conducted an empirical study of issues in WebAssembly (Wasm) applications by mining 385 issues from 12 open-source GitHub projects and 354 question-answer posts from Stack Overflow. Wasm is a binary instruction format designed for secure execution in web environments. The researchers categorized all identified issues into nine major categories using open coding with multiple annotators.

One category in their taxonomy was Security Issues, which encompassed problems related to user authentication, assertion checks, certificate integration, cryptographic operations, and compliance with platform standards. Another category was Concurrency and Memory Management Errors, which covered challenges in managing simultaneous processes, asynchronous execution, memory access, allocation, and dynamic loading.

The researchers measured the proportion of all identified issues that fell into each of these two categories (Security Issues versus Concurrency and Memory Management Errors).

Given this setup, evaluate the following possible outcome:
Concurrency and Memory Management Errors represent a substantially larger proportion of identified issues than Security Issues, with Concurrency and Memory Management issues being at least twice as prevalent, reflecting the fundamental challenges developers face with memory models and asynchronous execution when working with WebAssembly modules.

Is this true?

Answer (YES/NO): NO